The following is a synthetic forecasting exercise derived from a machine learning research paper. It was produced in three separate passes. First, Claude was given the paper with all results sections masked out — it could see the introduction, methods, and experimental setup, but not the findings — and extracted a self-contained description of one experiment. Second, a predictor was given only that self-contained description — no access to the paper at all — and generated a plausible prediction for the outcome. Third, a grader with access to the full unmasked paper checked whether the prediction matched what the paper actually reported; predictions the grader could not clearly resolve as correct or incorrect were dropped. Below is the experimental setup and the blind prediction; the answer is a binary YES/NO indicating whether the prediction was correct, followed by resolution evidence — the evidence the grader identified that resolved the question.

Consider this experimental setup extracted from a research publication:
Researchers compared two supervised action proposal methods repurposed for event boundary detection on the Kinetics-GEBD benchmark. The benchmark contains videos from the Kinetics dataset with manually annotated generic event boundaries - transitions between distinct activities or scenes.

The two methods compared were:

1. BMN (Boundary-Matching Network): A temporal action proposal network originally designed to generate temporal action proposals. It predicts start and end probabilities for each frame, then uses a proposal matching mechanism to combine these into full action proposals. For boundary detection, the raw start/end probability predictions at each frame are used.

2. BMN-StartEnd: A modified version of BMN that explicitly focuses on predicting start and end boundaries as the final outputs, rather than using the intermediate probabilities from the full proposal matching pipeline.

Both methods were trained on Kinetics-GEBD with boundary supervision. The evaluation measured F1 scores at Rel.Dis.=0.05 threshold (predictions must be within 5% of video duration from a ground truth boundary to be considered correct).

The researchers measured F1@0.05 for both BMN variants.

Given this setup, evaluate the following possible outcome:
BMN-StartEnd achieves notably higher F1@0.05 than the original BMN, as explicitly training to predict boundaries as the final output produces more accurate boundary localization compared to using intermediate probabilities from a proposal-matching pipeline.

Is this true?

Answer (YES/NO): YES